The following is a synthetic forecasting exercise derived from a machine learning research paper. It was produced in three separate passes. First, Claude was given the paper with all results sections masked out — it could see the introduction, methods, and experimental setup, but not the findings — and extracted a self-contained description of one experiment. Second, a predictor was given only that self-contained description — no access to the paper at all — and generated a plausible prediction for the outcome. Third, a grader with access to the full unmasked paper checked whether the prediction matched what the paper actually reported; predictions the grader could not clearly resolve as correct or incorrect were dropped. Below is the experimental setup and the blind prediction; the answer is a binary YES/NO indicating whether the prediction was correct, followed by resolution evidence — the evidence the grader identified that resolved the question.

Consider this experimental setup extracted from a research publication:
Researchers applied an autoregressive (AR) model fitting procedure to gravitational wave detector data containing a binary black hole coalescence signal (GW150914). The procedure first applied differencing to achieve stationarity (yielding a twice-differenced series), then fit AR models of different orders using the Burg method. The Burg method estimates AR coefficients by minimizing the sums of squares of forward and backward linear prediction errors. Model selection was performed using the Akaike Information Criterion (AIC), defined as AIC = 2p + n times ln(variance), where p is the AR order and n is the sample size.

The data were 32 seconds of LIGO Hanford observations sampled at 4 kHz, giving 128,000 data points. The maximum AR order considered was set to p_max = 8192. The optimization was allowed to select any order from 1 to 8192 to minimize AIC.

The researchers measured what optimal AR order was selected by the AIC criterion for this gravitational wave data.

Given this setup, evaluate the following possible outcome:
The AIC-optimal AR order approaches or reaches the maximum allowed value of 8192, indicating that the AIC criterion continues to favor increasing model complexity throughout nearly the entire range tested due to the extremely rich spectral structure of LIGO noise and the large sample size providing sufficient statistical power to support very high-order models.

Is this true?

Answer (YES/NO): YES